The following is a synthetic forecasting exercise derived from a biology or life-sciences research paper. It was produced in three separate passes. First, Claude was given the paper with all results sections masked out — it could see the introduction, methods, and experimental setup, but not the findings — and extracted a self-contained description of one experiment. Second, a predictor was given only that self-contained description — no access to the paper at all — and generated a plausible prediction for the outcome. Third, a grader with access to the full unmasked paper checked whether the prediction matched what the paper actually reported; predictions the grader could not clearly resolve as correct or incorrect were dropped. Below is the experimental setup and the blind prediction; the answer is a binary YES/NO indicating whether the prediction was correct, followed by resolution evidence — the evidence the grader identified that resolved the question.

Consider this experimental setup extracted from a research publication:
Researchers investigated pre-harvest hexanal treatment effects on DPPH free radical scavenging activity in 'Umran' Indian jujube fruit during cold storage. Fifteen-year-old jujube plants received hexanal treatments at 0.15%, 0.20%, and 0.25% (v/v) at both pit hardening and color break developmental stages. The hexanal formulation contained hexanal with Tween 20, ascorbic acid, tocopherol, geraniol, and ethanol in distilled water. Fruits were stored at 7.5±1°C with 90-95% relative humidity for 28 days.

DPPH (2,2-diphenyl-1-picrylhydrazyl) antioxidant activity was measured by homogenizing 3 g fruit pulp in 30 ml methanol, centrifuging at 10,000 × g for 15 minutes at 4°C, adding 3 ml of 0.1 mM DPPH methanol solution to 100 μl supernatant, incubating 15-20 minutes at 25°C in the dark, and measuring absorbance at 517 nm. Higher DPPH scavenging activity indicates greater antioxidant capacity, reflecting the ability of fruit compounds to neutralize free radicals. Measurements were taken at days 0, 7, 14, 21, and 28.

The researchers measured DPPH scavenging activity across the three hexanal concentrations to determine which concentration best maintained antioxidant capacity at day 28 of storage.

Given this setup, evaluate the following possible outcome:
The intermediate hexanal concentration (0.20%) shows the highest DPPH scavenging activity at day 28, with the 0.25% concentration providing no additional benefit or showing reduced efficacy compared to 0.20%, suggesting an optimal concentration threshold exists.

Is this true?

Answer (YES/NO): YES